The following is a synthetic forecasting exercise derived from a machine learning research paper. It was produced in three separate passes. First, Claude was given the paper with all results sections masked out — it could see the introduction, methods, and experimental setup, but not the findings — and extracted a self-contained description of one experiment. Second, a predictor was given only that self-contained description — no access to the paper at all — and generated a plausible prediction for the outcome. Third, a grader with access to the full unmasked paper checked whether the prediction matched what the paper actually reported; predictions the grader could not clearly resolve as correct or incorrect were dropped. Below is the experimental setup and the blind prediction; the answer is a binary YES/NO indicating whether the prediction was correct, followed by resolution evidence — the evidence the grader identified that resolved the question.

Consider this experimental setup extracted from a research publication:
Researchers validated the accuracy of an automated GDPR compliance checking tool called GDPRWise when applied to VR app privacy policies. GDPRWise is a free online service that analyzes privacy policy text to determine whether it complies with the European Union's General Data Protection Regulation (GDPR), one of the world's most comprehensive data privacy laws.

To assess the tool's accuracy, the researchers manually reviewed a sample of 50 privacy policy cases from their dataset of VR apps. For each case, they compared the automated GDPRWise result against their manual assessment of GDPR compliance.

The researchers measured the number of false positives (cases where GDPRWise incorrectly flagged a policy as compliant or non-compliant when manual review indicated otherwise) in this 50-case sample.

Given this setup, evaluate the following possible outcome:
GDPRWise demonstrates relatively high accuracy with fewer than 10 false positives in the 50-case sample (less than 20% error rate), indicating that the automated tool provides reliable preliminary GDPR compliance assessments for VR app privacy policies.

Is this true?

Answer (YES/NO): YES